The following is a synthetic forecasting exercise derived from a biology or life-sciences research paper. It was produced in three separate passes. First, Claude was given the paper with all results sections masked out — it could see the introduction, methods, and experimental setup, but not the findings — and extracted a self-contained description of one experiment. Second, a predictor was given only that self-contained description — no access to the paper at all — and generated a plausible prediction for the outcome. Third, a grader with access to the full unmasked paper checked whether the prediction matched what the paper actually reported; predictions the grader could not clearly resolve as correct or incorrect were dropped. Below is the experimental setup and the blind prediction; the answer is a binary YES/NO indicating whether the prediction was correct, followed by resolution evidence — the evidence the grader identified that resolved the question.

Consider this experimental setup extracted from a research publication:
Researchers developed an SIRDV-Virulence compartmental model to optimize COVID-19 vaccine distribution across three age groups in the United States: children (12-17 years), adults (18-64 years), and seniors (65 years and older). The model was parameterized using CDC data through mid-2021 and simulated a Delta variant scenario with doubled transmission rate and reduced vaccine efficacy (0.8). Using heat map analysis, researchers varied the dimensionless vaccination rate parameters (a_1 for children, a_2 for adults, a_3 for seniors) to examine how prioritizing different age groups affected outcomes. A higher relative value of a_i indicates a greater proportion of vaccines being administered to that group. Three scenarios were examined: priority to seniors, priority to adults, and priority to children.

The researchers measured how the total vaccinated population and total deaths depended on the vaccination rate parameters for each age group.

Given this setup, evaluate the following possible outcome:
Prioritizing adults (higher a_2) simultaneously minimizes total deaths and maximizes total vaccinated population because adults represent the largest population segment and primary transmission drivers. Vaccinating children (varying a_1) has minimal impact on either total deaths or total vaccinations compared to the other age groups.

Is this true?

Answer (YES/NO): NO